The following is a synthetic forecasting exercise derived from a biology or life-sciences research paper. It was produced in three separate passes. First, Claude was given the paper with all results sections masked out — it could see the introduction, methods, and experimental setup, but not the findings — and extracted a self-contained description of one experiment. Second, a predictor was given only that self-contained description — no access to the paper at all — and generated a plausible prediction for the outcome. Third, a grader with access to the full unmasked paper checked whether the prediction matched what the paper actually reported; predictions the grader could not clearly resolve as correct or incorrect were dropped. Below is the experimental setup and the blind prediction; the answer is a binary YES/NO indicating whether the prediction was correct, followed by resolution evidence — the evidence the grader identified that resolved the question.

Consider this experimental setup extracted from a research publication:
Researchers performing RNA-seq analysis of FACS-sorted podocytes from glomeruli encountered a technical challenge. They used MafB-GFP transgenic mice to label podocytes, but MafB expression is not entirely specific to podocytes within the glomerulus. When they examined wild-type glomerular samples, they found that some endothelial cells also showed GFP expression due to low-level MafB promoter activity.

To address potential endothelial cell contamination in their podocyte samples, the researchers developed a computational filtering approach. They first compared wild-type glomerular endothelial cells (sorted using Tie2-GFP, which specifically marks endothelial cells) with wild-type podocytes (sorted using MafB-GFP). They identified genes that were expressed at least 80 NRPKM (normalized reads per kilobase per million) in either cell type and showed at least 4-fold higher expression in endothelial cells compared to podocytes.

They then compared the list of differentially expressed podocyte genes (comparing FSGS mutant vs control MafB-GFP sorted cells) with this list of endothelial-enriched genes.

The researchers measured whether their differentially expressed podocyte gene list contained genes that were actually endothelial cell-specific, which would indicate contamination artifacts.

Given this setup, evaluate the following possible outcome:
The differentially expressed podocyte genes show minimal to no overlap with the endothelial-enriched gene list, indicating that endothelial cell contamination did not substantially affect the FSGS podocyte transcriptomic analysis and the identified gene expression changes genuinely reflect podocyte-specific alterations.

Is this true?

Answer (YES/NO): YES